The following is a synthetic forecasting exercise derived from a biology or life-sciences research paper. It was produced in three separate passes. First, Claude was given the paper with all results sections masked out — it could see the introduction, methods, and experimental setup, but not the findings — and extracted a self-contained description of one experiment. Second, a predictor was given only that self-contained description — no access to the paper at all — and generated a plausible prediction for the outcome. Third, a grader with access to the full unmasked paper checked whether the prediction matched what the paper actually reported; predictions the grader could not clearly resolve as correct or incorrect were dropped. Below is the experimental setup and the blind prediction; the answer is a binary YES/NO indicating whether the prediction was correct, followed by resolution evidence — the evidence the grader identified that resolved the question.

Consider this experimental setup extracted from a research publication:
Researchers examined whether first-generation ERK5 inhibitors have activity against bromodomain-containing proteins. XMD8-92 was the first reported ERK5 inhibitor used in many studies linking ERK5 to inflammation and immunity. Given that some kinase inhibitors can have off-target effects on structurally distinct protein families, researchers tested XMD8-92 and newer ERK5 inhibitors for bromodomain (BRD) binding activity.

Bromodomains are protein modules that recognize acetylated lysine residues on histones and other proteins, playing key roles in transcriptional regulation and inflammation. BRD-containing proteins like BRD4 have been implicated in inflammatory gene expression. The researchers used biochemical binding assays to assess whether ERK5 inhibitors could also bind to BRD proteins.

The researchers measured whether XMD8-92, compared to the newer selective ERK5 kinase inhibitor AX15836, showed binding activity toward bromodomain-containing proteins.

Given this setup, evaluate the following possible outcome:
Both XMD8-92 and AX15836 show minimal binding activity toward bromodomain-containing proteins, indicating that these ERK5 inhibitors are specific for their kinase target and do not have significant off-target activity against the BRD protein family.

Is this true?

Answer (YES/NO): NO